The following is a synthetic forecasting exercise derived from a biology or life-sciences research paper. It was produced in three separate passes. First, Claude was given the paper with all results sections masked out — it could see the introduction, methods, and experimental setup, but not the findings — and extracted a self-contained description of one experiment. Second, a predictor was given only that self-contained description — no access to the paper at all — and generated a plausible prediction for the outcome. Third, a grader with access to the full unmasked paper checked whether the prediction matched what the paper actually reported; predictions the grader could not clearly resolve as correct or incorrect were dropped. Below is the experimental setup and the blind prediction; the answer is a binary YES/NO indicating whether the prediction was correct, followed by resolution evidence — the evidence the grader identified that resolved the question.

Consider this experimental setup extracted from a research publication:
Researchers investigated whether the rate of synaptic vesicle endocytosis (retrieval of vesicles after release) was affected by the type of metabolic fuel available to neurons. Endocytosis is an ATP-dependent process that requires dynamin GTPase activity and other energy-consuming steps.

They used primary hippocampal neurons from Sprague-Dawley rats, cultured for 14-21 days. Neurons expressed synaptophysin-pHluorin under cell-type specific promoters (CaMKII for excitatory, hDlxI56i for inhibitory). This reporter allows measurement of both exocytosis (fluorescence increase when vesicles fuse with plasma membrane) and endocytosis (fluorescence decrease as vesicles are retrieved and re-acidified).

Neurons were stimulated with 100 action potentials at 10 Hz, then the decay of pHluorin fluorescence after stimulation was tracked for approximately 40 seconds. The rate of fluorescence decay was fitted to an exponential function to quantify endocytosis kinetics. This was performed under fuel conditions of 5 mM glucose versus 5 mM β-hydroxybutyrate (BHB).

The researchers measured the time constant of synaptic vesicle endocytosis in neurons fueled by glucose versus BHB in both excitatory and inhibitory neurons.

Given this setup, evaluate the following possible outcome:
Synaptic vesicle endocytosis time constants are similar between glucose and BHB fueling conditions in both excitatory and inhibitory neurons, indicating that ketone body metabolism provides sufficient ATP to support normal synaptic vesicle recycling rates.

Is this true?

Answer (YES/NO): YES